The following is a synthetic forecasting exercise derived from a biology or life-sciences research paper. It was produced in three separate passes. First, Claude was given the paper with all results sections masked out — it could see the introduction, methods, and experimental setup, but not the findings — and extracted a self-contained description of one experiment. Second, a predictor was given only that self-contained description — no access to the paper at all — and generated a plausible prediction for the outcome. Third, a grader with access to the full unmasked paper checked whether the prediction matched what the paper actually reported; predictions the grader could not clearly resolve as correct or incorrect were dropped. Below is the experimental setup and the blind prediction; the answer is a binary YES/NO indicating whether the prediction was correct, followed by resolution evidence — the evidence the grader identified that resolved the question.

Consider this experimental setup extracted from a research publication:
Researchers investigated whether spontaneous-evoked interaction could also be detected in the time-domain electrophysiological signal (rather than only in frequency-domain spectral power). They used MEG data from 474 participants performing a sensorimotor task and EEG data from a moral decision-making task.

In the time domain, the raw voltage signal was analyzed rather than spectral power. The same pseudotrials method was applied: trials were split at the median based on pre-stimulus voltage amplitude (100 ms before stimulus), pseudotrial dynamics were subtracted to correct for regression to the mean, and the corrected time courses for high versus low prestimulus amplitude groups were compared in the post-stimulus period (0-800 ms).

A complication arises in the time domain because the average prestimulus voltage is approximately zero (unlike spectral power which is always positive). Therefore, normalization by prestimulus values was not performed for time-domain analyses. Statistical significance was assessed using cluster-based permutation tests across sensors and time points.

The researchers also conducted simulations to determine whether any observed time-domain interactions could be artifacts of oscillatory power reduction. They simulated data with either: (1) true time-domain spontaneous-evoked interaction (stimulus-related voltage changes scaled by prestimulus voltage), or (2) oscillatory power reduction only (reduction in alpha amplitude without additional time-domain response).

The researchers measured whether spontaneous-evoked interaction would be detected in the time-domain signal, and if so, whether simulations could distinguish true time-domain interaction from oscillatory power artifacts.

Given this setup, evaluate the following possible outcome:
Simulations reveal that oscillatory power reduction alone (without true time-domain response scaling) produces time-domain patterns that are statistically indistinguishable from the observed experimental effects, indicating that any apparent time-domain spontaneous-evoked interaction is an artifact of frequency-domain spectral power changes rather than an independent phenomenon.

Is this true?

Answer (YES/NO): NO